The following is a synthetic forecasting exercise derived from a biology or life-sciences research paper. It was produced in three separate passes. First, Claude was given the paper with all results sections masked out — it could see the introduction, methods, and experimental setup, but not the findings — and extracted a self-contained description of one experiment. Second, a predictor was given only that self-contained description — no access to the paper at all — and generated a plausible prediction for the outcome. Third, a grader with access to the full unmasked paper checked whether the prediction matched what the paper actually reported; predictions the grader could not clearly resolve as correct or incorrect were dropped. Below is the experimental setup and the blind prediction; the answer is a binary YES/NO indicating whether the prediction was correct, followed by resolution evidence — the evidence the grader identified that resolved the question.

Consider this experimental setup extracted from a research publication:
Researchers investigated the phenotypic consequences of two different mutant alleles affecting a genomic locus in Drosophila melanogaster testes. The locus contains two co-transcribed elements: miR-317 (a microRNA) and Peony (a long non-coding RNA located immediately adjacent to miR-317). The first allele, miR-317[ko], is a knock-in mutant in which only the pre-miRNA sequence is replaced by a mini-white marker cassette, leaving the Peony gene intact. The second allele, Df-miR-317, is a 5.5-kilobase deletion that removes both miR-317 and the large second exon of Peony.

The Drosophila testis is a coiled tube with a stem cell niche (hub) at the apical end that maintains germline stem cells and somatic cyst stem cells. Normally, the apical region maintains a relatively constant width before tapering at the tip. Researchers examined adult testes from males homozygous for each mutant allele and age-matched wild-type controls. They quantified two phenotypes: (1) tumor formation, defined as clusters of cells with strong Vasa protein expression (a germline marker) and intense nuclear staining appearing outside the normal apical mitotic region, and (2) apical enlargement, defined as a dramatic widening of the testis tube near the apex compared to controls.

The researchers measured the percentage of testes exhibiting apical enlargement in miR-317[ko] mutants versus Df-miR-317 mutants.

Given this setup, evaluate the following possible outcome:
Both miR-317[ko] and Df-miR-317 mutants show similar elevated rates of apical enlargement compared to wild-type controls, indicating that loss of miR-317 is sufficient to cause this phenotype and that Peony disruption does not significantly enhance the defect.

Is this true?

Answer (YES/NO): NO